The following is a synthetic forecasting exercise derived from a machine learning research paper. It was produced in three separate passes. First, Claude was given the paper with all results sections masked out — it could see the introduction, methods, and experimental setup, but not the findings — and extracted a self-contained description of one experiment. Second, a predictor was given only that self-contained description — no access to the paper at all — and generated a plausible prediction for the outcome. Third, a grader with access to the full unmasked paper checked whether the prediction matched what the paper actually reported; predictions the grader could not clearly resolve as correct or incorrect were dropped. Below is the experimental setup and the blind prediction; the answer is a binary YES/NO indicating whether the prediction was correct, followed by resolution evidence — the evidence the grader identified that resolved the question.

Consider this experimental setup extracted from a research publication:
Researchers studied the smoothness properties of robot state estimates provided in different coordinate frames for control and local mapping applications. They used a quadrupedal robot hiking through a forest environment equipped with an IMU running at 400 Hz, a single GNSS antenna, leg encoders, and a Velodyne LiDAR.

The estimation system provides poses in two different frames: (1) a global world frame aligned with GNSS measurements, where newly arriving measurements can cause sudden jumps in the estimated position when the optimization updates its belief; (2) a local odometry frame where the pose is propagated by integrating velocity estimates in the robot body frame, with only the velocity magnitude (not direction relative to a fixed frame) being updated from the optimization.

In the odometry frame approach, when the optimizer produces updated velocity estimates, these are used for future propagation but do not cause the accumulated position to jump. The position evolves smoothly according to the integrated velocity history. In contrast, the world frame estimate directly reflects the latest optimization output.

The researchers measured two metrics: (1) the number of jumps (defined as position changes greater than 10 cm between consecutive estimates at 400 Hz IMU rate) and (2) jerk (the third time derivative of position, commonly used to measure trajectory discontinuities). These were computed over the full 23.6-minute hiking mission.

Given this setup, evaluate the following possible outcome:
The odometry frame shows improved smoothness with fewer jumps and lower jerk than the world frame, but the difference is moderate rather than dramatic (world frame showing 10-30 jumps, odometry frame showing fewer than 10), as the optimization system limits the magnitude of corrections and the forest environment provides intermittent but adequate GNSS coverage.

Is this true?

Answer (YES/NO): NO